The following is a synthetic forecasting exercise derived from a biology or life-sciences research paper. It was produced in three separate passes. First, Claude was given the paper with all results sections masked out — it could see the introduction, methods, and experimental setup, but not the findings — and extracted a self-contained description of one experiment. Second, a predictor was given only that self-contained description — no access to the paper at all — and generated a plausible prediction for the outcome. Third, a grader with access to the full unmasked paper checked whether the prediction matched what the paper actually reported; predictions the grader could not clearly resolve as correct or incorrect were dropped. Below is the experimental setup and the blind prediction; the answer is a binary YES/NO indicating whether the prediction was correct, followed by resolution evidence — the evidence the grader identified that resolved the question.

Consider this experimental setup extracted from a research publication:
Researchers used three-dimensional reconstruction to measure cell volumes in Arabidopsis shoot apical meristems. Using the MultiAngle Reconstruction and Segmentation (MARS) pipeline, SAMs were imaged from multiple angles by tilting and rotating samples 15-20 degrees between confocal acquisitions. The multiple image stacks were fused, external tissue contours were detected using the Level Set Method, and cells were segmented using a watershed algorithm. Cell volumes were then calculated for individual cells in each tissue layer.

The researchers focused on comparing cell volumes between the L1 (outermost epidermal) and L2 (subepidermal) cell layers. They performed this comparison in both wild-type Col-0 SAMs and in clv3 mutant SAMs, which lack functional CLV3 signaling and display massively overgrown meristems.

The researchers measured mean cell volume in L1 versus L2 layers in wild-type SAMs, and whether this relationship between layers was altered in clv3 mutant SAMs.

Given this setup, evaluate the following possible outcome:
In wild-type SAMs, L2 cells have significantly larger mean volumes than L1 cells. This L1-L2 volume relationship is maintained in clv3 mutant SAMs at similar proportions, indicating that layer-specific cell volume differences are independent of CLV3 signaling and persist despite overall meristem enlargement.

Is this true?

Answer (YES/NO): NO